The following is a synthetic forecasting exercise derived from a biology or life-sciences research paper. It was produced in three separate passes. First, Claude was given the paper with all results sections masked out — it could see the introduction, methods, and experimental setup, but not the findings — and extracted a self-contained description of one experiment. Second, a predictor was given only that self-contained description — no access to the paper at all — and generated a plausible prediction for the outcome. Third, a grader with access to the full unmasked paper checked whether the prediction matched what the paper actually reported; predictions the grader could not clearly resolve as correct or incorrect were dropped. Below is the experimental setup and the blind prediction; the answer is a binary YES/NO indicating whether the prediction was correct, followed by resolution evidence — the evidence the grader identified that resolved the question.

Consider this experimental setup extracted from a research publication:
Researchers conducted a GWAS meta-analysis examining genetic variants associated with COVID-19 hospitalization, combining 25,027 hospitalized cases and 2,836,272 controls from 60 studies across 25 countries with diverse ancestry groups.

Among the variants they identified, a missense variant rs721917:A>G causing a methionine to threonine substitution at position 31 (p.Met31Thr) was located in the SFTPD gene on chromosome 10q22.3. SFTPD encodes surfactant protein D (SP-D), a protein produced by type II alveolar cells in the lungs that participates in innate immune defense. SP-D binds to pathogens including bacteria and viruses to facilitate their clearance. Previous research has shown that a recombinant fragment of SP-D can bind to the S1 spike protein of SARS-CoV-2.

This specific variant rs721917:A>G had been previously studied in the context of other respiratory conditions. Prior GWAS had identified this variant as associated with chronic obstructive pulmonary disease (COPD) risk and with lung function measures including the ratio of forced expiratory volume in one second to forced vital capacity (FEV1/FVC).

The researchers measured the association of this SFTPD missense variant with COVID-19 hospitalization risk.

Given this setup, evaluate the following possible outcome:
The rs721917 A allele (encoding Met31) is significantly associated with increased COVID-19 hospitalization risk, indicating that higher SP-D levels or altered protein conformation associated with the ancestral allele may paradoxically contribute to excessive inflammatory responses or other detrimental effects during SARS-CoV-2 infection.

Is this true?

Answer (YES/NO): NO